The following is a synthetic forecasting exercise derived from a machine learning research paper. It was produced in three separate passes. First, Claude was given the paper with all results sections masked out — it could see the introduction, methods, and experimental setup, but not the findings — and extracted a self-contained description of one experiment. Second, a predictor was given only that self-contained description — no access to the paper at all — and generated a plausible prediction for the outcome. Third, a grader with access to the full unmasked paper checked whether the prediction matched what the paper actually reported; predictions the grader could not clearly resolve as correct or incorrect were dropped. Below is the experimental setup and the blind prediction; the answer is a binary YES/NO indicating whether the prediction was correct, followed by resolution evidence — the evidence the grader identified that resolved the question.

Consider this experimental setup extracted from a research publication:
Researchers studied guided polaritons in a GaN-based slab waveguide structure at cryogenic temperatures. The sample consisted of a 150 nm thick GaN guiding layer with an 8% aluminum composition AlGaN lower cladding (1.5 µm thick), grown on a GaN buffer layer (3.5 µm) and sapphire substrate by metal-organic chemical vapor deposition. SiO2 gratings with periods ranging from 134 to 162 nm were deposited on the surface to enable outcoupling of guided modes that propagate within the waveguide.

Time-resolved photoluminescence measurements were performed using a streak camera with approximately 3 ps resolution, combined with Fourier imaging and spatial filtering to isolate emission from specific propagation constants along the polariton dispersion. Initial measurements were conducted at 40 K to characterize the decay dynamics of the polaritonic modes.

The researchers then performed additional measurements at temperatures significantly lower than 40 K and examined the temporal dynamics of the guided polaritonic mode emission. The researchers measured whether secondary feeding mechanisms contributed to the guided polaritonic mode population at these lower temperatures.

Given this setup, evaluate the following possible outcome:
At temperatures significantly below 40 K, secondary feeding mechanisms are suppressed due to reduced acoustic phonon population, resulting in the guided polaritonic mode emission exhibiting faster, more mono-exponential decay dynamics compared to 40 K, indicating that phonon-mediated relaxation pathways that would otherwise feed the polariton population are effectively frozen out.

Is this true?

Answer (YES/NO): NO